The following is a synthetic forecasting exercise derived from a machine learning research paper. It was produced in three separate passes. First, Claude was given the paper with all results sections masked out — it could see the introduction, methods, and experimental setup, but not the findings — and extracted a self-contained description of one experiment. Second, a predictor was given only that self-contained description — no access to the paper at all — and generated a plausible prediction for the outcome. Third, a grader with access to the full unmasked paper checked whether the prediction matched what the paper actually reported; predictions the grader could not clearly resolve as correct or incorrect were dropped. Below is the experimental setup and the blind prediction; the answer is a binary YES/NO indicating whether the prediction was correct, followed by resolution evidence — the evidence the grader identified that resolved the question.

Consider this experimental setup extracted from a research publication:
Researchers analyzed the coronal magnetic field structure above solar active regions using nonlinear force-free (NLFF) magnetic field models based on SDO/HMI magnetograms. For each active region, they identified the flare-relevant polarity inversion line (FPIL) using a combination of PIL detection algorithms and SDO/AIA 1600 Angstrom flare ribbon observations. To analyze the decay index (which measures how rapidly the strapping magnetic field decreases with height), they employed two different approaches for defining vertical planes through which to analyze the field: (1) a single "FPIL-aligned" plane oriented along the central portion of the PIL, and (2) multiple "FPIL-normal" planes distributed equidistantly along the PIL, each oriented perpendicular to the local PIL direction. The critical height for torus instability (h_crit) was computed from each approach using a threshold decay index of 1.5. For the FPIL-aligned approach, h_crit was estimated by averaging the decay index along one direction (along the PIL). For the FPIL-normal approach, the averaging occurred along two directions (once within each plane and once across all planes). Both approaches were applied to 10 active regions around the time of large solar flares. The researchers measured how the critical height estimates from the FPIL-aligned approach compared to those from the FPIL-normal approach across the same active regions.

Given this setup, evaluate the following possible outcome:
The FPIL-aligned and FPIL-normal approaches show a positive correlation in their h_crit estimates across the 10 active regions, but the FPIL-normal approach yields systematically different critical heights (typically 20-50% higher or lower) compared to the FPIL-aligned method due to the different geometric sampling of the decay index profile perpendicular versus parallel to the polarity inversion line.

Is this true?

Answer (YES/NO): NO